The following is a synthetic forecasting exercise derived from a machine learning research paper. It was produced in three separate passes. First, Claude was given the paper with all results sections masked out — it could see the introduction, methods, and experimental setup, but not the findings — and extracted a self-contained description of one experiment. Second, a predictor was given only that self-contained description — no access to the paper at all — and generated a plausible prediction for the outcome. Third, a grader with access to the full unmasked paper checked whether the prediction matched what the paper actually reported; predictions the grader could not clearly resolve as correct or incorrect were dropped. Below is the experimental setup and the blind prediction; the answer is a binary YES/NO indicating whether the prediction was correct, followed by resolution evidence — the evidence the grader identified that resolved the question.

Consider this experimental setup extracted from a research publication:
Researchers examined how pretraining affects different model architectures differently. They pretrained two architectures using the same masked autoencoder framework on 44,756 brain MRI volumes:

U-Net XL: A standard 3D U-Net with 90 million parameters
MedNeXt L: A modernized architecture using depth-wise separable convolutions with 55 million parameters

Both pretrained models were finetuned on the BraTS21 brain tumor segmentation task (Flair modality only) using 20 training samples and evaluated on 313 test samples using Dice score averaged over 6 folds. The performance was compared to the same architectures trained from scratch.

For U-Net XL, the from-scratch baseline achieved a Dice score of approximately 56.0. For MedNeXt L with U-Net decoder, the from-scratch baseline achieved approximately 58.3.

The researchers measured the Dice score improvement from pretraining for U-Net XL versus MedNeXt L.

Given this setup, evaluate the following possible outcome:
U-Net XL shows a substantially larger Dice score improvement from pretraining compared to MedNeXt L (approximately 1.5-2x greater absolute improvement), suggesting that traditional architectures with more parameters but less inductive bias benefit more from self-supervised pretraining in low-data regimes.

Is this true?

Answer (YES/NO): NO